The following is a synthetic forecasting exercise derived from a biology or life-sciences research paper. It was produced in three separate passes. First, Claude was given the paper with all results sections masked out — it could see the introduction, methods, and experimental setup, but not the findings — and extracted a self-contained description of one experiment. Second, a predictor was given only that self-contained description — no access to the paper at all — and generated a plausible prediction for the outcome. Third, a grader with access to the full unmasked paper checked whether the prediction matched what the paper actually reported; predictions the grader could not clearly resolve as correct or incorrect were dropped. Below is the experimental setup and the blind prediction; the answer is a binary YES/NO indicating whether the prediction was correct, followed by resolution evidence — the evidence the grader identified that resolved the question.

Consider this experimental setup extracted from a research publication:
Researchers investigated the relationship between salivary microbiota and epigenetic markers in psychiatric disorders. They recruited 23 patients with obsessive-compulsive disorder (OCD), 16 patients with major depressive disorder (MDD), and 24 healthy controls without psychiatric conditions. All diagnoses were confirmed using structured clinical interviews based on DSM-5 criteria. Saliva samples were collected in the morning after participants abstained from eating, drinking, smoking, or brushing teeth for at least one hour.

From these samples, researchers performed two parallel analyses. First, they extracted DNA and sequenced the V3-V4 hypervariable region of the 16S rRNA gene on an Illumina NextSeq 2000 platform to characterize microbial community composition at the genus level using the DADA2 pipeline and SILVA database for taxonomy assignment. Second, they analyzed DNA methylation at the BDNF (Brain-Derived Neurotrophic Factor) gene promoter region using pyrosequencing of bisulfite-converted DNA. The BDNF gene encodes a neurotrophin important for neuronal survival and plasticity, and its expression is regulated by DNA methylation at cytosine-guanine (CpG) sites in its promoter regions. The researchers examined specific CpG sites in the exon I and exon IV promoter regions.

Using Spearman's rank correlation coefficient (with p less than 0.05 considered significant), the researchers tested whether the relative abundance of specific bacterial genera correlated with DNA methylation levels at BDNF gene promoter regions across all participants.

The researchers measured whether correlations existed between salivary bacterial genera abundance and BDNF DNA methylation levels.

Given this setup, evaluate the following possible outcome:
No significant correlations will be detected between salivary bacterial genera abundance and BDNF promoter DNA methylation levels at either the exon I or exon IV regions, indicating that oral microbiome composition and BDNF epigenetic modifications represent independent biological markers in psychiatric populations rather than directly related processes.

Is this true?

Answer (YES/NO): NO